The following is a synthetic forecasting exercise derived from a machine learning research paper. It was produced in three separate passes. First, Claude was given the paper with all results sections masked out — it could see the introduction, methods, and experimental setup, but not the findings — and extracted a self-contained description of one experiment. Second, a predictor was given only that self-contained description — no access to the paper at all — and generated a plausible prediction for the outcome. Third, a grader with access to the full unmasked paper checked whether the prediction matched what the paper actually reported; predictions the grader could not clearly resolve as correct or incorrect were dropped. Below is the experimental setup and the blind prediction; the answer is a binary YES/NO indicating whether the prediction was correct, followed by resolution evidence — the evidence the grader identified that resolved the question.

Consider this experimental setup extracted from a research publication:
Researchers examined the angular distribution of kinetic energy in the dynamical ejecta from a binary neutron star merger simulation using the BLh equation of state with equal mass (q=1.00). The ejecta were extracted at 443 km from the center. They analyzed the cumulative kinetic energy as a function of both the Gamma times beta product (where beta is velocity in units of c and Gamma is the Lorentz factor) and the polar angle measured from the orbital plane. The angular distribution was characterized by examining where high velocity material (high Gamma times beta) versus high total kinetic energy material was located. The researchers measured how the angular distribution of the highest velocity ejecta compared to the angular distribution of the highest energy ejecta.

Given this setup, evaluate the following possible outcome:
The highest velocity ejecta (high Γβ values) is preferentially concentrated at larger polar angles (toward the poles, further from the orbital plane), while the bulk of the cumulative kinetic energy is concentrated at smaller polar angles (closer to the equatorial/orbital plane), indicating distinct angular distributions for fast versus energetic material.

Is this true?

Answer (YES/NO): NO